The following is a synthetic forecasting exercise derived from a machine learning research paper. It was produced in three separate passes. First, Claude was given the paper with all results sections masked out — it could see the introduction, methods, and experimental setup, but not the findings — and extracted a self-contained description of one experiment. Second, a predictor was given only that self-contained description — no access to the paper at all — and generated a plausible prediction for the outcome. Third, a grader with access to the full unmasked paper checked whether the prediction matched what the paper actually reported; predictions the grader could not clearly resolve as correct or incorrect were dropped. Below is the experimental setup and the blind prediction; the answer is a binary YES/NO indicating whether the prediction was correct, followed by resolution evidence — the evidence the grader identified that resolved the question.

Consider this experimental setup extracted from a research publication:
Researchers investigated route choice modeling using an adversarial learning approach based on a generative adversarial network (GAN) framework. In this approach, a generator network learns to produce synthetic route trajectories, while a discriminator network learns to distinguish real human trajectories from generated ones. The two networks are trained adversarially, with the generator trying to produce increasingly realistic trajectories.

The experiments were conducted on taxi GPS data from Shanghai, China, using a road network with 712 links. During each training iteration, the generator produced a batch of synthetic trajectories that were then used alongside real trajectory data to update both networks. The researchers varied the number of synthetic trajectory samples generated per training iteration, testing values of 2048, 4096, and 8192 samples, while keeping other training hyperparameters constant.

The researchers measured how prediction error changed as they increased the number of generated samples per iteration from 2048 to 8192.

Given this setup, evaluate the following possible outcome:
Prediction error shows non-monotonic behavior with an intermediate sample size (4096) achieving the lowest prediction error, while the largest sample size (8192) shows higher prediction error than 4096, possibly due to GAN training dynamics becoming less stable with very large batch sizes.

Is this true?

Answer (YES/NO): NO